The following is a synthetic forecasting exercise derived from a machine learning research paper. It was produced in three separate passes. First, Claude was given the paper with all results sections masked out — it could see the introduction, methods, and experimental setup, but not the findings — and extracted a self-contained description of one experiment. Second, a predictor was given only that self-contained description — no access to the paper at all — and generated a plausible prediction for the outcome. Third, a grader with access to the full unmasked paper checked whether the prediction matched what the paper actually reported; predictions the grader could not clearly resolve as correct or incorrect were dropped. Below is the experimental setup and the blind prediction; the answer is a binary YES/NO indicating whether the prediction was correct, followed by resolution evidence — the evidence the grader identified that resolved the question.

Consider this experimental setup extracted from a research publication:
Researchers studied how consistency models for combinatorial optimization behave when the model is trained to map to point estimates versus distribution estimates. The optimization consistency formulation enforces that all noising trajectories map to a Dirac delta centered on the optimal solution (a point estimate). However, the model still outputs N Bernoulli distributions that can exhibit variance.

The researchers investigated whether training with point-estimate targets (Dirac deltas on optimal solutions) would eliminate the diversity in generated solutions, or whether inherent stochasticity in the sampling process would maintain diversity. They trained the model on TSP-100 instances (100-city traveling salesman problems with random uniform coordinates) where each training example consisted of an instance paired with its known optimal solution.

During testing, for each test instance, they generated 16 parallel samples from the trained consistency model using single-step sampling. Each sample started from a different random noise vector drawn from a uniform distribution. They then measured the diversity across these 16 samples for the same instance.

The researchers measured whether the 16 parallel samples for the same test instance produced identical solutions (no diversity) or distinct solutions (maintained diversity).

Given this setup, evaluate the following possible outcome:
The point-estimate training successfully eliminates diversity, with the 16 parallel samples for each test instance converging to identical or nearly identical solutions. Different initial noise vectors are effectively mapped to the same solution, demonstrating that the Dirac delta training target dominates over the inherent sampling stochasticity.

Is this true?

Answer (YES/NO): NO